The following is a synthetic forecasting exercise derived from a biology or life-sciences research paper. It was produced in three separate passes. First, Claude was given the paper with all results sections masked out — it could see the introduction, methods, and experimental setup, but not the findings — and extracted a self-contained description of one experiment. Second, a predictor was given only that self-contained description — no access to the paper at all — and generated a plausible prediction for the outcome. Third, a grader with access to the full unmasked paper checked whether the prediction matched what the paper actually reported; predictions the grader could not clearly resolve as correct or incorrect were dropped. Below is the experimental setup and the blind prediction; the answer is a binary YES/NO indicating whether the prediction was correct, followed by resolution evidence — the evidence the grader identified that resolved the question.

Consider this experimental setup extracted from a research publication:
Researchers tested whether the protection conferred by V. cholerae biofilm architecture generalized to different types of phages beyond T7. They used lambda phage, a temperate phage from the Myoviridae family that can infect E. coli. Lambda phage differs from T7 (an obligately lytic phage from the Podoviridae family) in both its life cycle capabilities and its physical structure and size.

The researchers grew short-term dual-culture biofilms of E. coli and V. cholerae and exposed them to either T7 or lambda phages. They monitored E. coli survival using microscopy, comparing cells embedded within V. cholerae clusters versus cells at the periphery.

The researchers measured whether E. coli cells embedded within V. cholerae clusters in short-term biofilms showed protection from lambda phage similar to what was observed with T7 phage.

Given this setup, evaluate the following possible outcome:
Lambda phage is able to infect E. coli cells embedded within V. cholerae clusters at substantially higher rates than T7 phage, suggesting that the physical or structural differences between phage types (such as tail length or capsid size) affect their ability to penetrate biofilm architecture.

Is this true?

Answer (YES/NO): NO